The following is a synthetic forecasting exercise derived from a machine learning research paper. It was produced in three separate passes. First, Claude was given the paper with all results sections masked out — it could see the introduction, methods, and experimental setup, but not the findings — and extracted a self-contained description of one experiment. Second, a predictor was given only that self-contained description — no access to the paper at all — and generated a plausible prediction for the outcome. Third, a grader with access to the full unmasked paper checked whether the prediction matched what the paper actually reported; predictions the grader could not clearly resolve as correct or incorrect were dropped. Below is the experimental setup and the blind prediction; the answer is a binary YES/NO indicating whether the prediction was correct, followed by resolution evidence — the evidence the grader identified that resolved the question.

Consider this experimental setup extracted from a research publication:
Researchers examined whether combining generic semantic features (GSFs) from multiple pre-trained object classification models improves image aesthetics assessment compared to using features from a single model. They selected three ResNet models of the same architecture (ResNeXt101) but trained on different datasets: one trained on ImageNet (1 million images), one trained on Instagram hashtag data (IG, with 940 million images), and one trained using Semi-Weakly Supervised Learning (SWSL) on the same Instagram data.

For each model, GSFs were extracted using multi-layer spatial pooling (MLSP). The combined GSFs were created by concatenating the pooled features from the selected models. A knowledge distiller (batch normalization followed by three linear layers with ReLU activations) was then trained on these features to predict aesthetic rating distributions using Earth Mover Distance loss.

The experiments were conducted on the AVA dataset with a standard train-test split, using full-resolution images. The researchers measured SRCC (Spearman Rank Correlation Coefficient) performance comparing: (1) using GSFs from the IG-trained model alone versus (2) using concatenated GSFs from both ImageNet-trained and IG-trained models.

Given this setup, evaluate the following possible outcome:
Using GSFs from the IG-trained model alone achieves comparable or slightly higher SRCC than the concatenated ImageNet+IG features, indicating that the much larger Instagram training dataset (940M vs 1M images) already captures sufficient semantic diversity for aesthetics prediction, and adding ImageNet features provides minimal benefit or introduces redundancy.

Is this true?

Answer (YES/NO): NO